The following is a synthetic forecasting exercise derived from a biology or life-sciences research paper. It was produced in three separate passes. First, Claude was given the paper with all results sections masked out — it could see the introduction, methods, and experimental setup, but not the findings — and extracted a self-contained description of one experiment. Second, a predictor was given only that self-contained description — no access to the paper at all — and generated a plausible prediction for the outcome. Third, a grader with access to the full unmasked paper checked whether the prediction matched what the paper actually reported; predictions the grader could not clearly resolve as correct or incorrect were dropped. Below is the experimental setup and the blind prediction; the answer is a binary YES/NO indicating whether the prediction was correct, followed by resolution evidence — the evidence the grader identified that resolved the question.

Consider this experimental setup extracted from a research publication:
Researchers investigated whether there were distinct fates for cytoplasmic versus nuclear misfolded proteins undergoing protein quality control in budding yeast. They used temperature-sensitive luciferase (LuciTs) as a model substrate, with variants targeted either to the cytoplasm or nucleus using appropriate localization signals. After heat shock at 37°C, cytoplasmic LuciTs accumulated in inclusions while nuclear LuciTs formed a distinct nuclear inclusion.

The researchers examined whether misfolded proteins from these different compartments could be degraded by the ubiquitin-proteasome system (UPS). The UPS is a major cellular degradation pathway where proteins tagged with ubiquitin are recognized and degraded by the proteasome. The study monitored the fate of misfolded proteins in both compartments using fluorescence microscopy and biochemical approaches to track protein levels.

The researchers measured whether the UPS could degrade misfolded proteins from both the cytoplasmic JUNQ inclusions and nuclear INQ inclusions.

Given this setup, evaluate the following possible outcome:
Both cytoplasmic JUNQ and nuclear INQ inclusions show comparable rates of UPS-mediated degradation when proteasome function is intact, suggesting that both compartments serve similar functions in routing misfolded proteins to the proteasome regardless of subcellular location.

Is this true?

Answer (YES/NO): NO